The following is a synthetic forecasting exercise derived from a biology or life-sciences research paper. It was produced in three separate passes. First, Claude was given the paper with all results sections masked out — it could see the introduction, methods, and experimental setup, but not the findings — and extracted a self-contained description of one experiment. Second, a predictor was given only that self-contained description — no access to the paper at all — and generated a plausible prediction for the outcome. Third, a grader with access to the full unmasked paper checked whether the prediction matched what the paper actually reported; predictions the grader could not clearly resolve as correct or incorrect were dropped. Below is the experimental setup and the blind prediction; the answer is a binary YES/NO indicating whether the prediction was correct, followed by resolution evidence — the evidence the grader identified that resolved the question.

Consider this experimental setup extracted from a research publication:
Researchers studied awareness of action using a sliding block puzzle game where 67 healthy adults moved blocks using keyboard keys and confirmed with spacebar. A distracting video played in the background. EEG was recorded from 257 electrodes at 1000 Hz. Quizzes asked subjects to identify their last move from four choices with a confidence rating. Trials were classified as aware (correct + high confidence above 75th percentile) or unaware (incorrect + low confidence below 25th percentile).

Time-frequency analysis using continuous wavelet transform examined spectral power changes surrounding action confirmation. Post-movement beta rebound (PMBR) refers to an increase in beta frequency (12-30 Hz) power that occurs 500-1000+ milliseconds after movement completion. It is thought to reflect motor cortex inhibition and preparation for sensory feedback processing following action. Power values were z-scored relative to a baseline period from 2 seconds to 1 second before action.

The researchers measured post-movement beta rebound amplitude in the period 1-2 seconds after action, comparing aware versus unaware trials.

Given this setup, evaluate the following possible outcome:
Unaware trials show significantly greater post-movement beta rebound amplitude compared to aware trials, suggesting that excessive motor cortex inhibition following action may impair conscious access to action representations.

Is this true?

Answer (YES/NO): NO